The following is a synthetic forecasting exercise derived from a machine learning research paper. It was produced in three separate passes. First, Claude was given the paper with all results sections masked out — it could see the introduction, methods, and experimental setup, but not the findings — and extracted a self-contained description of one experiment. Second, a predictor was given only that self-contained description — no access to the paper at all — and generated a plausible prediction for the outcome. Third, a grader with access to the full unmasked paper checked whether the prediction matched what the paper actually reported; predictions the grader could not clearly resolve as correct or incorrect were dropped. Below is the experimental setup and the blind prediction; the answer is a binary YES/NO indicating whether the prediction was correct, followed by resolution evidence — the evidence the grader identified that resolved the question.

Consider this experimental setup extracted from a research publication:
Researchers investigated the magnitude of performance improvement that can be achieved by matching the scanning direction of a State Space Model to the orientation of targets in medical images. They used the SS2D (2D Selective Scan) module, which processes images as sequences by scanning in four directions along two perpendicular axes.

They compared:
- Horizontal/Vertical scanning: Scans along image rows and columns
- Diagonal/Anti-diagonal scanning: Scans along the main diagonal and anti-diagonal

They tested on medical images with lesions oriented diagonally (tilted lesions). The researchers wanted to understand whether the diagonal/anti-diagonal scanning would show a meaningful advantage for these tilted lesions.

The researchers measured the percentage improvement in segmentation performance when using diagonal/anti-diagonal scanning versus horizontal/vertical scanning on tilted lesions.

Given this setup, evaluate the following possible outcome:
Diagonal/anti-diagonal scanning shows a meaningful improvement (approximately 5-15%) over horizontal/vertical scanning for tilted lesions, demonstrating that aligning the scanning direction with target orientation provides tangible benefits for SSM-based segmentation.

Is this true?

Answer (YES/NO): NO